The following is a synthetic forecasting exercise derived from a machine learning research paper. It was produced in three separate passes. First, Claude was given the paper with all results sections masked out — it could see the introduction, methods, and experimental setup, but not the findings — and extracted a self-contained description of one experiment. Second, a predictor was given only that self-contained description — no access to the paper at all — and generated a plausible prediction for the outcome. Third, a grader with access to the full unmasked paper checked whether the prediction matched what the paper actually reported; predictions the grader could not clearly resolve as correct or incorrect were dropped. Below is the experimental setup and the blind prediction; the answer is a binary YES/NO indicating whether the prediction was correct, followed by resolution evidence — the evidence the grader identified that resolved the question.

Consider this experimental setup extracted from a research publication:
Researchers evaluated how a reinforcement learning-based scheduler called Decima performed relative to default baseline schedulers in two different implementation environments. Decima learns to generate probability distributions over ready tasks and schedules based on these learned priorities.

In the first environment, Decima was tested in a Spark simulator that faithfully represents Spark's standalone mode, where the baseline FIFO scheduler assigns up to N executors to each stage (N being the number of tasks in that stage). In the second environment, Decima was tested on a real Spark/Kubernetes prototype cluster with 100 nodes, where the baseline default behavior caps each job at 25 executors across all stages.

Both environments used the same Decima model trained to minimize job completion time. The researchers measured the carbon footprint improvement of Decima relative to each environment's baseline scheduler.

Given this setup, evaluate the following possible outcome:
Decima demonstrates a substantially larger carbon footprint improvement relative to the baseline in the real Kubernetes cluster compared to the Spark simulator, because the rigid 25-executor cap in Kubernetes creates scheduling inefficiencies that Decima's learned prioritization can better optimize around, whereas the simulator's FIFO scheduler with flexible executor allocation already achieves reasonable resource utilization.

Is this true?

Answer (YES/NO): NO